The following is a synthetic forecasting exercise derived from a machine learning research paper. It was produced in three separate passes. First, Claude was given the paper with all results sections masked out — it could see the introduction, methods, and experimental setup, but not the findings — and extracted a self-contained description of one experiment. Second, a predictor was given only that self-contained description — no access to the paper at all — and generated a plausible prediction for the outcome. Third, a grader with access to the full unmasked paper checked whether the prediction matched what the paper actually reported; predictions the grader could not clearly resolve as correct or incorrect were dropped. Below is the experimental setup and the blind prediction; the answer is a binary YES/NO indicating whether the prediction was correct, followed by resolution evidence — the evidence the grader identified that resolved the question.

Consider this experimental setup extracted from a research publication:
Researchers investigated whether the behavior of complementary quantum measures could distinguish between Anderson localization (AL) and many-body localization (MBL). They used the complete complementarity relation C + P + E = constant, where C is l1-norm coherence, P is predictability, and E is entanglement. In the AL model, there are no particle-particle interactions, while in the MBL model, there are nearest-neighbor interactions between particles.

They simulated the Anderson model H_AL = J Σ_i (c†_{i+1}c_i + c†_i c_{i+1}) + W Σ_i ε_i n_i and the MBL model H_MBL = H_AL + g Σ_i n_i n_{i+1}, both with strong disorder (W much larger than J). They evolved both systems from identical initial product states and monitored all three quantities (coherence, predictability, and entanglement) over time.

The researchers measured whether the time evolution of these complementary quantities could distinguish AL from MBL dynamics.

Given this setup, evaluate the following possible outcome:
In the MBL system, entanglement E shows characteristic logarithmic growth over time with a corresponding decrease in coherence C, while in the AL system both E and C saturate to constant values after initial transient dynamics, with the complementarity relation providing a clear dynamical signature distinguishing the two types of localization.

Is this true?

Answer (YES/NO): NO